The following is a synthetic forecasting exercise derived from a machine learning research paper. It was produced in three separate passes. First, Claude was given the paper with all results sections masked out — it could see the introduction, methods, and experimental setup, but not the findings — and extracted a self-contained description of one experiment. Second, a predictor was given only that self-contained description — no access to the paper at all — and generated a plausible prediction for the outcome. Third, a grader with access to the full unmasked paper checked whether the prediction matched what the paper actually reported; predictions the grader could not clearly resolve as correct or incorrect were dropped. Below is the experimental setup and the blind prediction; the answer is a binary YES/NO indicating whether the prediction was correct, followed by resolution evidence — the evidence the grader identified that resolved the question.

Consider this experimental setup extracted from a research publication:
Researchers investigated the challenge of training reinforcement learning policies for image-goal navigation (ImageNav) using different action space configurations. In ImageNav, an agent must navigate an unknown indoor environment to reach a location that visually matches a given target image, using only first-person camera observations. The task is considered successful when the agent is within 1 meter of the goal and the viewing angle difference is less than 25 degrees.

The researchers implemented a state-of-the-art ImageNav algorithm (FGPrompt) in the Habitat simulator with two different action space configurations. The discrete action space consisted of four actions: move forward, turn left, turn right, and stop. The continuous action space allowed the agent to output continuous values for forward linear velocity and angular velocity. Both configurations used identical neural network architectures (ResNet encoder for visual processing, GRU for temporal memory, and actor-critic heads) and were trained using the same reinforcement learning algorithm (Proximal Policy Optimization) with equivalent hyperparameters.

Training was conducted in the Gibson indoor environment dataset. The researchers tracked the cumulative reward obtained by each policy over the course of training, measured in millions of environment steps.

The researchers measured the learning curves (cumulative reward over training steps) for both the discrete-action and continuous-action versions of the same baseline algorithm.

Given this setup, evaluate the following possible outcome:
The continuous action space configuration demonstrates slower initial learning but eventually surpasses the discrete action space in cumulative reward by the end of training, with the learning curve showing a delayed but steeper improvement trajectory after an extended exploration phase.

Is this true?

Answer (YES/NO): NO